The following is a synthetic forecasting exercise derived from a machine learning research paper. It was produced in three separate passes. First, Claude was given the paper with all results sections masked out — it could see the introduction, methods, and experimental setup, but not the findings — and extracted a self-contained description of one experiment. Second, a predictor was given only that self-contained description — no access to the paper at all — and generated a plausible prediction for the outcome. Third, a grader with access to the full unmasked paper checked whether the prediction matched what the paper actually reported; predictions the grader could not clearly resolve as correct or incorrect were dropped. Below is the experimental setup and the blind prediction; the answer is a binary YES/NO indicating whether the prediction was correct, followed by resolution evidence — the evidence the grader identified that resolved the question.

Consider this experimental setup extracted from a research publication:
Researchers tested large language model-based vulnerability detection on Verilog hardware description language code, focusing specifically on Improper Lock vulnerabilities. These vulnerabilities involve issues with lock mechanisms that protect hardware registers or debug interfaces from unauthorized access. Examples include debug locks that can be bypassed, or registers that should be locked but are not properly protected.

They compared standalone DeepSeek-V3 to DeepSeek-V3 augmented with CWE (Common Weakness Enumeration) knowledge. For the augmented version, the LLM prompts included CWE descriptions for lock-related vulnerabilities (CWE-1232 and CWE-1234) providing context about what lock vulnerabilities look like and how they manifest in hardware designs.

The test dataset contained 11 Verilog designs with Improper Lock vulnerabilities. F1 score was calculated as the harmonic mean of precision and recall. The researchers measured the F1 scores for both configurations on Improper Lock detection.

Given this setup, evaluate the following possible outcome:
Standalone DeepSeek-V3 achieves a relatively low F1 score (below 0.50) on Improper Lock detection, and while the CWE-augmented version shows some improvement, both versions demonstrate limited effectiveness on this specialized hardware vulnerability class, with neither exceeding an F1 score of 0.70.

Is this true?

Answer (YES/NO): YES